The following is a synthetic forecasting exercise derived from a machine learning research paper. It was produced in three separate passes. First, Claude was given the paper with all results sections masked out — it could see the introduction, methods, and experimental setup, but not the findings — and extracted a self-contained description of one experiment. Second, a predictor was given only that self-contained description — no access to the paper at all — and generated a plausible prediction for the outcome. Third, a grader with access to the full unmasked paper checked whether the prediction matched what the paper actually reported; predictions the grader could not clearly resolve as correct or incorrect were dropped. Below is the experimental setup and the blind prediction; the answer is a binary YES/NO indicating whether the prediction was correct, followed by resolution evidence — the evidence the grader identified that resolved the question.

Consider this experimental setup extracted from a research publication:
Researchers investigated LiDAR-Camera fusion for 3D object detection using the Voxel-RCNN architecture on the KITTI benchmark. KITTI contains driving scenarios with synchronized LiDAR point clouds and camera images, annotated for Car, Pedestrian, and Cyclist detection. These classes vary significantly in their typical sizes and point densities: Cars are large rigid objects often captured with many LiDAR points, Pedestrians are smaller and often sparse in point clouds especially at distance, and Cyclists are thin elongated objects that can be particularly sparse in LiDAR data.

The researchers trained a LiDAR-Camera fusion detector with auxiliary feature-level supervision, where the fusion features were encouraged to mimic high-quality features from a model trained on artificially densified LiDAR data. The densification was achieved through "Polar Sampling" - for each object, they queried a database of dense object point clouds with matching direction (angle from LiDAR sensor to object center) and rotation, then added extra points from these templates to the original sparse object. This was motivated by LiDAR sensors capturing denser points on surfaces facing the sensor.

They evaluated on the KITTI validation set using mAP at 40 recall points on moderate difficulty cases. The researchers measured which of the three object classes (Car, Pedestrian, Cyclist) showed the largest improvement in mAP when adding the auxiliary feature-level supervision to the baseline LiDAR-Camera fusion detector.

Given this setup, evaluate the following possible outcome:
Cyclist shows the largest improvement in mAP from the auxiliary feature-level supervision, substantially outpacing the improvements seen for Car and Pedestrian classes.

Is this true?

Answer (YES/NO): YES